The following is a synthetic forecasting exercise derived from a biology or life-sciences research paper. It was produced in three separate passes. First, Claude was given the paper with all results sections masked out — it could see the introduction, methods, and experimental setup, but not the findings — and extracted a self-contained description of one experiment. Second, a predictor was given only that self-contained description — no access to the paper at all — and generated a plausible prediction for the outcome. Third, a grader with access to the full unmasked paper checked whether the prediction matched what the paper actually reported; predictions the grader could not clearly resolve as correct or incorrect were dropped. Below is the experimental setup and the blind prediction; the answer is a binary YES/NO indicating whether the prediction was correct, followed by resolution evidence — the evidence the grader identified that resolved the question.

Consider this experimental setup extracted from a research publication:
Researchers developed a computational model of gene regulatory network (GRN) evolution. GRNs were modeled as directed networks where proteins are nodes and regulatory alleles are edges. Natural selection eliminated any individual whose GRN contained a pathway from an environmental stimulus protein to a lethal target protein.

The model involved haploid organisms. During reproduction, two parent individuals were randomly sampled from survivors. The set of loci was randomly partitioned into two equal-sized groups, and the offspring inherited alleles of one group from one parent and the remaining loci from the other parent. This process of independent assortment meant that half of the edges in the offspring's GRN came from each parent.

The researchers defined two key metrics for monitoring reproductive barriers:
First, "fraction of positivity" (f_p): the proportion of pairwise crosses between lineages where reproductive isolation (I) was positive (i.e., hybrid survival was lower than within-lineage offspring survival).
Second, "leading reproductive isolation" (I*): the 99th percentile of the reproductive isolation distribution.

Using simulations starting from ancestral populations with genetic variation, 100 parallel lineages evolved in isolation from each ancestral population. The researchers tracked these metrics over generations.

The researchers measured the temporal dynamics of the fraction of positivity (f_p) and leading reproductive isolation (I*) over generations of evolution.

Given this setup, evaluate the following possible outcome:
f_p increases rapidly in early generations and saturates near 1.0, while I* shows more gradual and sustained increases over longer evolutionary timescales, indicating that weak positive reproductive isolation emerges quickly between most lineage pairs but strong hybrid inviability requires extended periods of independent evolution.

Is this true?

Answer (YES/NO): NO